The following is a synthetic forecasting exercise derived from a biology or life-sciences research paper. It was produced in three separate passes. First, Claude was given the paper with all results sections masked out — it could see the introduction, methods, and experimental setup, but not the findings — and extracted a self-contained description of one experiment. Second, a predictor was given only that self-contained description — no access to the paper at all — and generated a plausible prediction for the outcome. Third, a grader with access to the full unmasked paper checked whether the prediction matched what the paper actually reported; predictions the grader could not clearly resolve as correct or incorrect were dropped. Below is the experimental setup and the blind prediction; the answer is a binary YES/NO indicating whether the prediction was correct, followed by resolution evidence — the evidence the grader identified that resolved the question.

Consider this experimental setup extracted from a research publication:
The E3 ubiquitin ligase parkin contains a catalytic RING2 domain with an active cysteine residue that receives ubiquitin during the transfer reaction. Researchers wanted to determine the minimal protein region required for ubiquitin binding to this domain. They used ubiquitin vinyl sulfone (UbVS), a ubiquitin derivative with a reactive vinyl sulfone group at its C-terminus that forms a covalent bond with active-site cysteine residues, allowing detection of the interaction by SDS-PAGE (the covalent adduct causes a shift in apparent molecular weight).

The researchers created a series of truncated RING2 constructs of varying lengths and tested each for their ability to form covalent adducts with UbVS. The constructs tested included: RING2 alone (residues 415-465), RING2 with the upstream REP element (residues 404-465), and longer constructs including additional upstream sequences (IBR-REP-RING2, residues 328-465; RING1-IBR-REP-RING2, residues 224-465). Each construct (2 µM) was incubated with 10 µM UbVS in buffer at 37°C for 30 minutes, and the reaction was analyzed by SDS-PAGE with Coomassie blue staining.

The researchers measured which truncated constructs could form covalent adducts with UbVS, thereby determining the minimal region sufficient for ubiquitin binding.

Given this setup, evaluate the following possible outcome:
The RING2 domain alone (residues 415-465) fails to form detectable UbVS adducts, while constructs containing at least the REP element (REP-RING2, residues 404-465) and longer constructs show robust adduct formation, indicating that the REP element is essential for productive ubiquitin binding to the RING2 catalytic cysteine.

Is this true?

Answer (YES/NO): YES